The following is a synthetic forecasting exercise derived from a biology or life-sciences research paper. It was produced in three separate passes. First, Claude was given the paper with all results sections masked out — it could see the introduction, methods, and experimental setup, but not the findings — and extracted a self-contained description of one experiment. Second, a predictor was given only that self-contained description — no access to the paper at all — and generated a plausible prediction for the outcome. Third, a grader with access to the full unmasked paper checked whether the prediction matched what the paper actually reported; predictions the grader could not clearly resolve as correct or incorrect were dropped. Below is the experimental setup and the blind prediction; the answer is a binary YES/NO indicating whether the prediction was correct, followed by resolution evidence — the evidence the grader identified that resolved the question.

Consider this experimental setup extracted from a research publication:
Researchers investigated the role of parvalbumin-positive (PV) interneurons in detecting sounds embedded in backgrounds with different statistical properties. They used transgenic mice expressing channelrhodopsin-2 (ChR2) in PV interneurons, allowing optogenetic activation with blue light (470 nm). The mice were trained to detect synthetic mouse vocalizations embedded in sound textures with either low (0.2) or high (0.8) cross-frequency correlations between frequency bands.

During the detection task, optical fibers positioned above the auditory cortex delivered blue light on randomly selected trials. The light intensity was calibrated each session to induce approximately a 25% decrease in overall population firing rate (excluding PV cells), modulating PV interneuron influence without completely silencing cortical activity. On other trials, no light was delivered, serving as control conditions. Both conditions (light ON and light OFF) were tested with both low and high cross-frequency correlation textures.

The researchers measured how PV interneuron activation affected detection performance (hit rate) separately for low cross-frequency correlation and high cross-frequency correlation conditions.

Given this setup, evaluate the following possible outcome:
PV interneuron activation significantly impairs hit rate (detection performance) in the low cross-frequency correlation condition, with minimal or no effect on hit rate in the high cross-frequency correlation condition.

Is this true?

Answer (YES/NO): NO